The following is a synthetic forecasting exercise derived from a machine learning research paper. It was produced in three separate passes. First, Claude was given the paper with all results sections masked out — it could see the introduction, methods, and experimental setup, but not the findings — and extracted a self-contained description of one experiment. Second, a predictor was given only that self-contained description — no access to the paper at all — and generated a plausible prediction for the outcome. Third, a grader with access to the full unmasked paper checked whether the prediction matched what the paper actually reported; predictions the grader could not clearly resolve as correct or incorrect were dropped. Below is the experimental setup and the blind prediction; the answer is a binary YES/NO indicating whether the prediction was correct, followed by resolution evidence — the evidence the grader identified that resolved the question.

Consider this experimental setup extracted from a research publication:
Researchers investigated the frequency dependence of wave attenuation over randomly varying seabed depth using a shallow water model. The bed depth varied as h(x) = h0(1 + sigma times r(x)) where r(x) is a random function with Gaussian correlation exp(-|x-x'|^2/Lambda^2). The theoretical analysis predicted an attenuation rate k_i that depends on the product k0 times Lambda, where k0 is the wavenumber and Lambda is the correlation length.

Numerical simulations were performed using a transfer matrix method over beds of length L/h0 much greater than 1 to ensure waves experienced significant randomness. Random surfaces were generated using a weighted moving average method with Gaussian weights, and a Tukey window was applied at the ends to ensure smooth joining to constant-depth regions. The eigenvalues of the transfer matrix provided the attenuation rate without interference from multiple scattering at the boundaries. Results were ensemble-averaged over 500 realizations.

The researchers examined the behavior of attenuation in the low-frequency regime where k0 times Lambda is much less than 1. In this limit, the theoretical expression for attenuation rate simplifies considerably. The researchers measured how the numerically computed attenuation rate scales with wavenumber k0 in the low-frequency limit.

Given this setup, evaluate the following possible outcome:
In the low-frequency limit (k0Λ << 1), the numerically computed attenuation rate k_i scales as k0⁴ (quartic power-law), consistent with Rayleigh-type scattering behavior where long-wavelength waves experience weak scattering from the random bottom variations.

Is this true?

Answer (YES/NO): NO